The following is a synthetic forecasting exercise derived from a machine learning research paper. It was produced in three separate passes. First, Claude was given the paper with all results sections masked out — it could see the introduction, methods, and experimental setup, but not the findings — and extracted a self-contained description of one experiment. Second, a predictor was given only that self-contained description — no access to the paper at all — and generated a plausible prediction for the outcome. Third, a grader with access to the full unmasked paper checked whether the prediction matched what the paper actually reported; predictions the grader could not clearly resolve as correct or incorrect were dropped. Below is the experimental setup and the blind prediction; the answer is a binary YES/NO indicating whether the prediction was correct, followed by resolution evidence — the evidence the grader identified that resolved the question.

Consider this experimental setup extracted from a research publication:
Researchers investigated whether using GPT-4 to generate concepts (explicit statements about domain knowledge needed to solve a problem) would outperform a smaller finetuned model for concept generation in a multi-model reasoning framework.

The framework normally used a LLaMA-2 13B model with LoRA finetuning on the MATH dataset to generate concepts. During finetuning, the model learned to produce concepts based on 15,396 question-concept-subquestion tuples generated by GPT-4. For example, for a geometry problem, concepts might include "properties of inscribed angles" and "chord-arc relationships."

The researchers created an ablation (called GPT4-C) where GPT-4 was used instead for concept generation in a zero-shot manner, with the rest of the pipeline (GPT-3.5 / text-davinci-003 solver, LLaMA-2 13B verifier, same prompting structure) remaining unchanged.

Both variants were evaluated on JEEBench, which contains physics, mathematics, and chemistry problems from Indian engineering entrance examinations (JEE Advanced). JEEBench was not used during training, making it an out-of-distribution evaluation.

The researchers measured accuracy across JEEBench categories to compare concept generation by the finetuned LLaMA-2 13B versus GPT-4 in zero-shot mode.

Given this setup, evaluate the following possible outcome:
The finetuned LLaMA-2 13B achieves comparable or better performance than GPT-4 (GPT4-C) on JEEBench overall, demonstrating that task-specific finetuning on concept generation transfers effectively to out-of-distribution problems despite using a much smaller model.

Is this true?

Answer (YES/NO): YES